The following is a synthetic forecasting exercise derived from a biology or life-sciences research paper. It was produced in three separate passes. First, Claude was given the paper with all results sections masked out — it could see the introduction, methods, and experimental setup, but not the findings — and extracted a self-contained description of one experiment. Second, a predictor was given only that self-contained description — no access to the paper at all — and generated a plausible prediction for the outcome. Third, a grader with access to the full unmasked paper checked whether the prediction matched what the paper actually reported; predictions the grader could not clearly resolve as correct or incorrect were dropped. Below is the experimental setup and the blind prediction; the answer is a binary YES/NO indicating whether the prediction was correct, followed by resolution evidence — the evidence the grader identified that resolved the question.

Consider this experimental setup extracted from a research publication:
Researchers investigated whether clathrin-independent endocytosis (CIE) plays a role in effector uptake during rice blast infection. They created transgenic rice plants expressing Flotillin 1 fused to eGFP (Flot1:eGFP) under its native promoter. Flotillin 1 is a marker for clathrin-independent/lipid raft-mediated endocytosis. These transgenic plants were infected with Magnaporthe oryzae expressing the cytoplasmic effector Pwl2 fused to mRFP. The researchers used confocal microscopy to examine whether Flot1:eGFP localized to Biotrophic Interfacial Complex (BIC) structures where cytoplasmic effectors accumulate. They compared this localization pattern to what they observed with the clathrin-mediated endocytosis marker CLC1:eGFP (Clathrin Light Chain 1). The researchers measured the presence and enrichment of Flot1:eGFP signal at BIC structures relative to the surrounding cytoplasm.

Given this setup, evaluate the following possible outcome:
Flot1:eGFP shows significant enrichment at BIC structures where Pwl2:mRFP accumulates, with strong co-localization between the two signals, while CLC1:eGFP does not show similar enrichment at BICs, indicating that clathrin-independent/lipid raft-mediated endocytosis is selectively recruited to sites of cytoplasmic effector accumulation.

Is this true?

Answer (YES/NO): NO